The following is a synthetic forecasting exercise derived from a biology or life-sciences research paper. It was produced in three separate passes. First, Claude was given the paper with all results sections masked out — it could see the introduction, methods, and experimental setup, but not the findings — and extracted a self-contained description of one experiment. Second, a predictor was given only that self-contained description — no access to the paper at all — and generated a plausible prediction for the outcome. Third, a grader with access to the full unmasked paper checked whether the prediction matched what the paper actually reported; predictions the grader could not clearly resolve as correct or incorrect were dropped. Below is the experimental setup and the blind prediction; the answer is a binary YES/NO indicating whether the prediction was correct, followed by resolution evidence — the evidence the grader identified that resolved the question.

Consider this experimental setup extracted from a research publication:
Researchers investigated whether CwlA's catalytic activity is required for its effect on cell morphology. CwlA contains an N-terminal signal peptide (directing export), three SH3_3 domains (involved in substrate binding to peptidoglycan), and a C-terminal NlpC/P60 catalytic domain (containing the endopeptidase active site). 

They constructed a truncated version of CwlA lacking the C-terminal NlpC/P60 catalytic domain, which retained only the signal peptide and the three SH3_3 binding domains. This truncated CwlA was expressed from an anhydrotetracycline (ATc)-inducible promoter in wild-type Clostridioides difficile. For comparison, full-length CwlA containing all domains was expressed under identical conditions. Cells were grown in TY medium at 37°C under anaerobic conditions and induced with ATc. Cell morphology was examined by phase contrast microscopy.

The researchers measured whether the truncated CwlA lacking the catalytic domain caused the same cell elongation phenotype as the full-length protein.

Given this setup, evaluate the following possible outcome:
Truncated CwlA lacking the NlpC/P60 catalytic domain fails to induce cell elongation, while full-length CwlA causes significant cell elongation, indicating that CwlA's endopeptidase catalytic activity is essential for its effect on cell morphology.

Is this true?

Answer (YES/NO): NO